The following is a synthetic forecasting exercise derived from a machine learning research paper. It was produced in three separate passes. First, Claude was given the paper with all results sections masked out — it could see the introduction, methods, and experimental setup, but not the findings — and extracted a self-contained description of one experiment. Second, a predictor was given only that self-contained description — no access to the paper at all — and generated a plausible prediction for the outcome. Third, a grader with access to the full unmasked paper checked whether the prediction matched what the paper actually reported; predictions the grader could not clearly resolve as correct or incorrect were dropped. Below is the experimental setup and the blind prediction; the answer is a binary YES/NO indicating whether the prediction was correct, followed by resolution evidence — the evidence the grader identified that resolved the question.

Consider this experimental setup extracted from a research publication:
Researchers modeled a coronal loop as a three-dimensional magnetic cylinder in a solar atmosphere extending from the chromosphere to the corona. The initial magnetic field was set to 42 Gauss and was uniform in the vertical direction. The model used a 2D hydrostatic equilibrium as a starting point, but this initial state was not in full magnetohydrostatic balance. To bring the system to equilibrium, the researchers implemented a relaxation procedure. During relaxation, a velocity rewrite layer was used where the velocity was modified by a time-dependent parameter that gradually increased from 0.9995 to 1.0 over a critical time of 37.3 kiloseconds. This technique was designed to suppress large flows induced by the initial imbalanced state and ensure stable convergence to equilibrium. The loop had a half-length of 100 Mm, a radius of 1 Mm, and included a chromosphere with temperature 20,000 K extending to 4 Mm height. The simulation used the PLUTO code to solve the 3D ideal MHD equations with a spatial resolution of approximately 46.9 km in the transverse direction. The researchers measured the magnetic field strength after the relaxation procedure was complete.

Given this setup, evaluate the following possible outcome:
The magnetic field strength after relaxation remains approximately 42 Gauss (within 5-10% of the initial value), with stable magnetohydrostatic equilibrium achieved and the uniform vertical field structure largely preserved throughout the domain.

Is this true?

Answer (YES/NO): NO